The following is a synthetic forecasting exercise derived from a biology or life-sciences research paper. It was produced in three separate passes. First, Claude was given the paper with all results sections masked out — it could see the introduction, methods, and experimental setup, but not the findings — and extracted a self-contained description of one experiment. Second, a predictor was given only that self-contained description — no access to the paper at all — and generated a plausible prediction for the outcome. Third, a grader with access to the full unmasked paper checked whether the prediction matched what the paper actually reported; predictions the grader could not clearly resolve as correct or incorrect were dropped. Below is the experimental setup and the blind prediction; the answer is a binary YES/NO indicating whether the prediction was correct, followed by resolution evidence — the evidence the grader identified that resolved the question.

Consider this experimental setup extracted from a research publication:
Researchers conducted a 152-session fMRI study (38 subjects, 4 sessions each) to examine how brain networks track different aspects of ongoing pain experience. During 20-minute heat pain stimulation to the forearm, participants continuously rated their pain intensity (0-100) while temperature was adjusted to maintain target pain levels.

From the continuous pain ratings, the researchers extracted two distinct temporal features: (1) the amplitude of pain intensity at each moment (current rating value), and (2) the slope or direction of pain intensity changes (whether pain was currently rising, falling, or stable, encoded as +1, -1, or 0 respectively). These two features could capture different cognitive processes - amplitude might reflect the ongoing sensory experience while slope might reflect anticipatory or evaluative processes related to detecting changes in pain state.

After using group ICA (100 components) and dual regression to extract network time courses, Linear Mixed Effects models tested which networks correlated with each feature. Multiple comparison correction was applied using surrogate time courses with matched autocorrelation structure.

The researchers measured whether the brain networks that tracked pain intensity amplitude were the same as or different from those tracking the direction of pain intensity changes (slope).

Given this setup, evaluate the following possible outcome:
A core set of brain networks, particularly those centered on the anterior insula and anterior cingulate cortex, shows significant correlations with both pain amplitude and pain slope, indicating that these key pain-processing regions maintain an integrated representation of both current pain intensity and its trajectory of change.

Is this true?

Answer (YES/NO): NO